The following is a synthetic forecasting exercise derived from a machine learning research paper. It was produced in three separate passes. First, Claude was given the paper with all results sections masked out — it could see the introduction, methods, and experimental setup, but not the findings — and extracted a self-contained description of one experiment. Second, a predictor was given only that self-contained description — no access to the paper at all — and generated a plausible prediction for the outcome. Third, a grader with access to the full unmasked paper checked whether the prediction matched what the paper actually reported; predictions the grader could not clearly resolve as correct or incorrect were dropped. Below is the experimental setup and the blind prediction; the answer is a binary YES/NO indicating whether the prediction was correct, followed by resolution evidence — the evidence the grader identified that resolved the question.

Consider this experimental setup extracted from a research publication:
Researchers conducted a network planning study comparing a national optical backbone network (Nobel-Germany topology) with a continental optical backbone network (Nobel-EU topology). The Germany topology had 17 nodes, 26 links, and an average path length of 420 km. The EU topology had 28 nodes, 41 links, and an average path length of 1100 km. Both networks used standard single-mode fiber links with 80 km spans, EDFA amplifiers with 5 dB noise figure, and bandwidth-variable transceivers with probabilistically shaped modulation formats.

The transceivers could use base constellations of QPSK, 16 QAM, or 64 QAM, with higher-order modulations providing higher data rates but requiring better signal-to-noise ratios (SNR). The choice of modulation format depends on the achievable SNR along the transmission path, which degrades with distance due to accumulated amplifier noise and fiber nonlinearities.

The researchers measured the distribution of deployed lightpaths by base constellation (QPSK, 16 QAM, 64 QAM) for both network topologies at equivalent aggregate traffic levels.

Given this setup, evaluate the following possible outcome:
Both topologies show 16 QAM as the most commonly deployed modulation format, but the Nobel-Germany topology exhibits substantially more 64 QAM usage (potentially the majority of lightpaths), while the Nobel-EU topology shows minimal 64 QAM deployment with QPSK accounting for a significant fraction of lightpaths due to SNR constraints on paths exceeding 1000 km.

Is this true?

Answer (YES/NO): NO